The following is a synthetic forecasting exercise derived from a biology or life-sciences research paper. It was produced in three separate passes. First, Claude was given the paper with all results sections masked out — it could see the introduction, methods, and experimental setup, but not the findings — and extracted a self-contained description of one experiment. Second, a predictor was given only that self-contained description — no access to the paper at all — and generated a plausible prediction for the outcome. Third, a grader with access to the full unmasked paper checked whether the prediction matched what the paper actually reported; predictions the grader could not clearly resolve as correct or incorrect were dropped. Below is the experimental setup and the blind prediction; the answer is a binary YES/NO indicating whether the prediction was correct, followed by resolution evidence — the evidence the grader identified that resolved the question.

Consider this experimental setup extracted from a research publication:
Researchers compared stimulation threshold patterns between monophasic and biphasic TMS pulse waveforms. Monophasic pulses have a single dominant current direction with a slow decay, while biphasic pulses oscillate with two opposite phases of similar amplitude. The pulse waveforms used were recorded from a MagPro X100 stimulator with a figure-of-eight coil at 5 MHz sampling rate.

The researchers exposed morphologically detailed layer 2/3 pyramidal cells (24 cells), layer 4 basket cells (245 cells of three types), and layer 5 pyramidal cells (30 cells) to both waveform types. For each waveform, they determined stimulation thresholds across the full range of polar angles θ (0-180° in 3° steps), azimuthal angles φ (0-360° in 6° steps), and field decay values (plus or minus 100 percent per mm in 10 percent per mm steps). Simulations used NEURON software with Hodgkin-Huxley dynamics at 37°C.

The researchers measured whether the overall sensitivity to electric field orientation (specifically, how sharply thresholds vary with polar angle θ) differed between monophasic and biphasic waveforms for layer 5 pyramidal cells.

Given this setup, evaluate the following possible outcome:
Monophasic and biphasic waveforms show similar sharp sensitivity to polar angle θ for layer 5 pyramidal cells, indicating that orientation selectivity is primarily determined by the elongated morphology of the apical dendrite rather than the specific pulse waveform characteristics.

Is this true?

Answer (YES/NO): NO